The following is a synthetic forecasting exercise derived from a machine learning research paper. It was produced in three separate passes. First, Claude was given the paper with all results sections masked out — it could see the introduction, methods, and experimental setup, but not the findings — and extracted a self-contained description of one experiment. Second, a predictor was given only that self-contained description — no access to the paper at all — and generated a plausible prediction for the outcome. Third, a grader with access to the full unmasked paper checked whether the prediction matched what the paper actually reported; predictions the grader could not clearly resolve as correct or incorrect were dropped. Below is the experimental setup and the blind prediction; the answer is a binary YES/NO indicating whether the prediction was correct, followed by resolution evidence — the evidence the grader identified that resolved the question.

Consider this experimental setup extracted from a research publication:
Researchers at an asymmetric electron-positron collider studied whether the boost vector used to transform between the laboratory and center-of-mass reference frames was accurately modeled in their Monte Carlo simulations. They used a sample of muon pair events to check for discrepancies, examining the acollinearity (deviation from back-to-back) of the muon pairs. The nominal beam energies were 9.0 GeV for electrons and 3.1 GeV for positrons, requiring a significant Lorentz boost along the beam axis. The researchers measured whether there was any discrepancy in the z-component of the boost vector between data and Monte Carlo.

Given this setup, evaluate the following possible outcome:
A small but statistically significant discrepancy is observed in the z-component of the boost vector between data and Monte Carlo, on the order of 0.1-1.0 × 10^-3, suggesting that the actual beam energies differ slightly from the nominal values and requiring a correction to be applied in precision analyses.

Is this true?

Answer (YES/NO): YES